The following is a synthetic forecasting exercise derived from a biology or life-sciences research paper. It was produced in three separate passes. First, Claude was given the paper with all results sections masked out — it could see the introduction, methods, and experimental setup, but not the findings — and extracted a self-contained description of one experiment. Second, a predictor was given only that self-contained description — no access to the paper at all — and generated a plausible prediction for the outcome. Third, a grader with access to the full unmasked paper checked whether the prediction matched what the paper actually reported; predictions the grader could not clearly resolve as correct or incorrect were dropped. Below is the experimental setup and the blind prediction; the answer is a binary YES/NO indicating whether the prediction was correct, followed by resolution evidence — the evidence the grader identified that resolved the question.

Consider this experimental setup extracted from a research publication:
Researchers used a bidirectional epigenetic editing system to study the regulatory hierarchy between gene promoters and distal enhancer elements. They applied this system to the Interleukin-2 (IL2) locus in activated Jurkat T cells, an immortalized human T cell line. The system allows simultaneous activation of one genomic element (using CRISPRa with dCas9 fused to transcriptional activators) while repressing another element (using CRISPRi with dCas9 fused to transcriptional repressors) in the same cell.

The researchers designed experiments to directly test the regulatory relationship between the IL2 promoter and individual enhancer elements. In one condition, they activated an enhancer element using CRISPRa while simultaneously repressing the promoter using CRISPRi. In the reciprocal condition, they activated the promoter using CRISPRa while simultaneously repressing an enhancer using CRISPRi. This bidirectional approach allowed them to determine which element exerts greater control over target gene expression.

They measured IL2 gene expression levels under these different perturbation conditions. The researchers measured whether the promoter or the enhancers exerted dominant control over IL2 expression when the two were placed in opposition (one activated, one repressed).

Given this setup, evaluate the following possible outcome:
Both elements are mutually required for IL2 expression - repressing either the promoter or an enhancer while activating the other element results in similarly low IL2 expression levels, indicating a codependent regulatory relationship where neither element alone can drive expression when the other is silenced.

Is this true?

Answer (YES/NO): NO